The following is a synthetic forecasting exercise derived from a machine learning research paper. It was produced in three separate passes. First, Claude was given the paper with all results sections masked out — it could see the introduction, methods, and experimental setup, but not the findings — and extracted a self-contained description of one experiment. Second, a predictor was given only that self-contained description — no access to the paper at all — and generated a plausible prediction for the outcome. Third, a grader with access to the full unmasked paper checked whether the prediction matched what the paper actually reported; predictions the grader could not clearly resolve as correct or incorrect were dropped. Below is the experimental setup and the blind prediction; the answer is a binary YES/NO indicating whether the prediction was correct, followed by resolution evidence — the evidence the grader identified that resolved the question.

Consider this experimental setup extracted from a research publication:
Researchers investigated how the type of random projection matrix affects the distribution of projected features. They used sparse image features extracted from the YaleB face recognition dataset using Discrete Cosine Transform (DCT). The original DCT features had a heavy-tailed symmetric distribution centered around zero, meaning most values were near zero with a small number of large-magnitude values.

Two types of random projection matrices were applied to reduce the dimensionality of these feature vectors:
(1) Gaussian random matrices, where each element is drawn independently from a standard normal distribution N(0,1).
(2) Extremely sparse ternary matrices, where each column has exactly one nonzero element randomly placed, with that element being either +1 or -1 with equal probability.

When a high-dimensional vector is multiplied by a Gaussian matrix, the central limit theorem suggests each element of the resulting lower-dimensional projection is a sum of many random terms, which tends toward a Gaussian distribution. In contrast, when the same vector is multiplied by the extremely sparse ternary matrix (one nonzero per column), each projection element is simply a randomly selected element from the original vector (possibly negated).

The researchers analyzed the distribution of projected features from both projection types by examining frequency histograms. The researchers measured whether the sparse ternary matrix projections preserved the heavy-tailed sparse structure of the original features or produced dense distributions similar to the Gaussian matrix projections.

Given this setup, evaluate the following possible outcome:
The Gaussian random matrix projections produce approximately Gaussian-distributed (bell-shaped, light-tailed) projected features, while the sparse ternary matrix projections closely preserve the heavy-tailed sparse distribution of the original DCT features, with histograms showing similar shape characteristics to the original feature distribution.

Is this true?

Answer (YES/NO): YES